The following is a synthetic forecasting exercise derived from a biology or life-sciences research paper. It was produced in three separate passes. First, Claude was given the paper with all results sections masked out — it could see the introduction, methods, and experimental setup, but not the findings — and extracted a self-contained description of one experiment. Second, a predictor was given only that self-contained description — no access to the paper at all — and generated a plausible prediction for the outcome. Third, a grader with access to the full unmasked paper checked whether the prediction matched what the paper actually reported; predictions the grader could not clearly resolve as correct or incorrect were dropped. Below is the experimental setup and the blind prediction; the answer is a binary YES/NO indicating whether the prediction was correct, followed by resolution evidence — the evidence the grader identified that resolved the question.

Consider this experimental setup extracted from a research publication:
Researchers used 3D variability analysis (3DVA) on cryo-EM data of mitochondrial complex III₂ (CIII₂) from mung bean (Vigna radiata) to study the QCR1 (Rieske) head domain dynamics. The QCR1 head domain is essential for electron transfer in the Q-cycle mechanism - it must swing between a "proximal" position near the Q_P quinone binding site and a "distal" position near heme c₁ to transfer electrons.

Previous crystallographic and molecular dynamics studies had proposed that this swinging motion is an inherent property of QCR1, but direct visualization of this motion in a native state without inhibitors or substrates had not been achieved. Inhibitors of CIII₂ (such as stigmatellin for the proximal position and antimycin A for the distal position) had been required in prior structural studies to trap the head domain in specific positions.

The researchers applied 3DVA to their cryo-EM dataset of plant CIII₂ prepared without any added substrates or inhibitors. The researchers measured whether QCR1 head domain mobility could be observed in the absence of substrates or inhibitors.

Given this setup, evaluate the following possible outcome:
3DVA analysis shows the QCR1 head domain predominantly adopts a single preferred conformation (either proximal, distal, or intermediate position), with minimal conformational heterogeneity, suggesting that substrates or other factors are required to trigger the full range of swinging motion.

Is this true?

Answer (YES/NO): NO